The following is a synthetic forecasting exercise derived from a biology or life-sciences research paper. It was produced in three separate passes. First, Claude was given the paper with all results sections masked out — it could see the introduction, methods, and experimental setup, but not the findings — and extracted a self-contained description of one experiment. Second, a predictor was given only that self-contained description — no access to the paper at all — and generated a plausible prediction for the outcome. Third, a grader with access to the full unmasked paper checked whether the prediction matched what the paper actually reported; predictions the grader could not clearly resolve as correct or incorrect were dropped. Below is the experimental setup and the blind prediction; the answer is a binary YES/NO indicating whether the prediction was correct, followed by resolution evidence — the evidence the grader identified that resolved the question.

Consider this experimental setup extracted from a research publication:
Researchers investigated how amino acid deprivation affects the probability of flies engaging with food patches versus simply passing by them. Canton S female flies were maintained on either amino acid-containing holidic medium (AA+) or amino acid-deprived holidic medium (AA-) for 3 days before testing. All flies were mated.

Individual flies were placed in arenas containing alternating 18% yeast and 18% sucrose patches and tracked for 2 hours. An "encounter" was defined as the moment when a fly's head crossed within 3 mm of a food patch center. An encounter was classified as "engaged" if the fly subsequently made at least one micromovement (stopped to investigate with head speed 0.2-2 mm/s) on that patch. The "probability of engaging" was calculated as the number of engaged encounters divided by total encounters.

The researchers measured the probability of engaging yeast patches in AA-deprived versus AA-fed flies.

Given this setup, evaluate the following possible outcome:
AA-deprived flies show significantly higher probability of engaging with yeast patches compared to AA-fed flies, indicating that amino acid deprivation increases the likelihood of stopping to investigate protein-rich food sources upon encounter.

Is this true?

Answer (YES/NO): YES